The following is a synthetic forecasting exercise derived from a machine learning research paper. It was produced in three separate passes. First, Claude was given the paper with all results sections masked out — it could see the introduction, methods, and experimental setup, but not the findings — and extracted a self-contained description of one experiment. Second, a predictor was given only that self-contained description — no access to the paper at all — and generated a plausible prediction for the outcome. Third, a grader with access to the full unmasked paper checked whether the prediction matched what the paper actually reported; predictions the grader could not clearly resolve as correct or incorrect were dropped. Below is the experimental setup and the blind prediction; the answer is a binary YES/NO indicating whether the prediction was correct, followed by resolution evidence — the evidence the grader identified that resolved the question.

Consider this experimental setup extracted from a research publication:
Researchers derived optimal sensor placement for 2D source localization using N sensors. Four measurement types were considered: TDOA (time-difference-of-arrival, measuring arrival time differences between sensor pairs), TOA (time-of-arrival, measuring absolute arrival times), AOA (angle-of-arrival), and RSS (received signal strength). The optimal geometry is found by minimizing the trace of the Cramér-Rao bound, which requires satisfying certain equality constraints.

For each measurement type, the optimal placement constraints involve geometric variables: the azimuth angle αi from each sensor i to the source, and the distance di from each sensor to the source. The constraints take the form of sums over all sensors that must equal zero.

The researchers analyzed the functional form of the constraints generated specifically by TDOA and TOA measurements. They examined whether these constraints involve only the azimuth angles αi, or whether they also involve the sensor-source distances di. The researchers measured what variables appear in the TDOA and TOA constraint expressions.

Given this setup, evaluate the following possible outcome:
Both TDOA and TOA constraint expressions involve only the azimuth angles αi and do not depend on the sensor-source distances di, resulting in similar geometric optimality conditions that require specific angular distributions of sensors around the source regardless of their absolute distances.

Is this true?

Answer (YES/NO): YES